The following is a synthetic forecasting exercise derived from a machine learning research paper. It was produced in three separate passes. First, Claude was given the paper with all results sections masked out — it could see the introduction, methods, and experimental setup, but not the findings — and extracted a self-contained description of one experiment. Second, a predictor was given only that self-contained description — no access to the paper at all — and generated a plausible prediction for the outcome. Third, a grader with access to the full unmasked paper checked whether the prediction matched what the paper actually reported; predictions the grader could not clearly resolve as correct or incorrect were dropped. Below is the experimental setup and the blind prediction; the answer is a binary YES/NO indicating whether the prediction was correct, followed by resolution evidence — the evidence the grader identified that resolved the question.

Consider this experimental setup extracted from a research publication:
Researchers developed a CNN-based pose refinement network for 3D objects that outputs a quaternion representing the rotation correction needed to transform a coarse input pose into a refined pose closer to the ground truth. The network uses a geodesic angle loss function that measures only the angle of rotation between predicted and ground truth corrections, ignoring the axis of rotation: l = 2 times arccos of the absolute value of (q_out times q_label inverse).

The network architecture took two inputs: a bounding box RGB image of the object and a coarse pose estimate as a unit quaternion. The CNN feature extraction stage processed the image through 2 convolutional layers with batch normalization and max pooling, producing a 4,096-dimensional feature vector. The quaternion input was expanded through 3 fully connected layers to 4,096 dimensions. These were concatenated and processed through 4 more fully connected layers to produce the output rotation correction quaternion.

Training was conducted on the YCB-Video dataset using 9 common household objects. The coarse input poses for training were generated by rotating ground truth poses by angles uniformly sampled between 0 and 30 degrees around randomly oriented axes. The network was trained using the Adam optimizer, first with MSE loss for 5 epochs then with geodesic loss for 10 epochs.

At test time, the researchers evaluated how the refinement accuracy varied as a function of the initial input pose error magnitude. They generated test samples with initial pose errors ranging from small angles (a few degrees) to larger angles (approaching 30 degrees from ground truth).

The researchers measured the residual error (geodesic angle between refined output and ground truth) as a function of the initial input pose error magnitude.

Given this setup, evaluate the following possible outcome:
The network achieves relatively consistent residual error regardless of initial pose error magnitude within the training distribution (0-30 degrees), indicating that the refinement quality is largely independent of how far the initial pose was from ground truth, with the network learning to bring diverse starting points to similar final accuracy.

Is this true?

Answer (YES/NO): NO